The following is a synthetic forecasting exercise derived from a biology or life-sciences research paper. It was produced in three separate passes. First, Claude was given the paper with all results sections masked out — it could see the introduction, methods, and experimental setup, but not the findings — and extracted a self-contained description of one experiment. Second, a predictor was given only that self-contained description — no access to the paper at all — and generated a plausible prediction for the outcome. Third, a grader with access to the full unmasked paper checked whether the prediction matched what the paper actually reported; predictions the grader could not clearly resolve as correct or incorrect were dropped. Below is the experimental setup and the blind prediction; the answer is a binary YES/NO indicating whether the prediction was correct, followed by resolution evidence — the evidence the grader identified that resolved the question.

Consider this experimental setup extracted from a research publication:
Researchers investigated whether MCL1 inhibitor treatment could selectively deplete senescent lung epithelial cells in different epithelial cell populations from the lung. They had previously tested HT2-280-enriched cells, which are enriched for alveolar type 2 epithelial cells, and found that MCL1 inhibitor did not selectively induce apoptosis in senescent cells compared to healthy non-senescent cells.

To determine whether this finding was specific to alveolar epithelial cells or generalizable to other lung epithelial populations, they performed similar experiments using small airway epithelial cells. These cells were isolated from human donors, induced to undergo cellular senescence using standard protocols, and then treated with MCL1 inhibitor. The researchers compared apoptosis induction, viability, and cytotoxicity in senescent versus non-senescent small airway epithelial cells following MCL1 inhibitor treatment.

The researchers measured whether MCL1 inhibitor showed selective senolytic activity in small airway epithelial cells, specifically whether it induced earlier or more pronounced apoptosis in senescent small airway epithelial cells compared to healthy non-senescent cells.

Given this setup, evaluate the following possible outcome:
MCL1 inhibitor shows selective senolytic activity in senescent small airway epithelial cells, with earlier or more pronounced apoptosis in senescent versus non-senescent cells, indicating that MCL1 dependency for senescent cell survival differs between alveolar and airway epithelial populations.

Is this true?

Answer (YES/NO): NO